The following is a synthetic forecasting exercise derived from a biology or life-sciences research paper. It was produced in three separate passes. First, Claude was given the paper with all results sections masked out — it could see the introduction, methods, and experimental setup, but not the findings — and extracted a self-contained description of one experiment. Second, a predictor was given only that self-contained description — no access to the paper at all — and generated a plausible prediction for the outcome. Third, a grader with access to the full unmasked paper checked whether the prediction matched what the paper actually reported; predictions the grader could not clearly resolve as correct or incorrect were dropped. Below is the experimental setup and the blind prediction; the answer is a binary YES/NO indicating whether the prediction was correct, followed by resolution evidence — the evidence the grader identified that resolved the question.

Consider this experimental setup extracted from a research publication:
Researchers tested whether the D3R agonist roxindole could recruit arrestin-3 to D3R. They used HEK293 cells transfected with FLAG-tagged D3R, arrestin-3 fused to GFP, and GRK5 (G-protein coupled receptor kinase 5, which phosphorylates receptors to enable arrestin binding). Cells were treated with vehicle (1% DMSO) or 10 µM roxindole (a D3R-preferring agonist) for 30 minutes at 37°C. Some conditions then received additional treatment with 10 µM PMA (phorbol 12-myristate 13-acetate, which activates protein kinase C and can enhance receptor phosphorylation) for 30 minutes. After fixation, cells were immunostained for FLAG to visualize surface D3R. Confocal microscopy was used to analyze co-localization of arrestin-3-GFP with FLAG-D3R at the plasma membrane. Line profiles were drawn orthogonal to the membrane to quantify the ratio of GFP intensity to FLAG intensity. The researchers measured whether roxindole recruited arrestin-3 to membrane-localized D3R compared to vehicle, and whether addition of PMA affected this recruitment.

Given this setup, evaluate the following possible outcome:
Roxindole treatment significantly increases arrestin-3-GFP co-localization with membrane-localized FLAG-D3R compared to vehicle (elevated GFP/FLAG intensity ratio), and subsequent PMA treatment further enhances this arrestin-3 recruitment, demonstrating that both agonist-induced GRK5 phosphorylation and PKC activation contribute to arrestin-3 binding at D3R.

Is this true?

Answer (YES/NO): NO